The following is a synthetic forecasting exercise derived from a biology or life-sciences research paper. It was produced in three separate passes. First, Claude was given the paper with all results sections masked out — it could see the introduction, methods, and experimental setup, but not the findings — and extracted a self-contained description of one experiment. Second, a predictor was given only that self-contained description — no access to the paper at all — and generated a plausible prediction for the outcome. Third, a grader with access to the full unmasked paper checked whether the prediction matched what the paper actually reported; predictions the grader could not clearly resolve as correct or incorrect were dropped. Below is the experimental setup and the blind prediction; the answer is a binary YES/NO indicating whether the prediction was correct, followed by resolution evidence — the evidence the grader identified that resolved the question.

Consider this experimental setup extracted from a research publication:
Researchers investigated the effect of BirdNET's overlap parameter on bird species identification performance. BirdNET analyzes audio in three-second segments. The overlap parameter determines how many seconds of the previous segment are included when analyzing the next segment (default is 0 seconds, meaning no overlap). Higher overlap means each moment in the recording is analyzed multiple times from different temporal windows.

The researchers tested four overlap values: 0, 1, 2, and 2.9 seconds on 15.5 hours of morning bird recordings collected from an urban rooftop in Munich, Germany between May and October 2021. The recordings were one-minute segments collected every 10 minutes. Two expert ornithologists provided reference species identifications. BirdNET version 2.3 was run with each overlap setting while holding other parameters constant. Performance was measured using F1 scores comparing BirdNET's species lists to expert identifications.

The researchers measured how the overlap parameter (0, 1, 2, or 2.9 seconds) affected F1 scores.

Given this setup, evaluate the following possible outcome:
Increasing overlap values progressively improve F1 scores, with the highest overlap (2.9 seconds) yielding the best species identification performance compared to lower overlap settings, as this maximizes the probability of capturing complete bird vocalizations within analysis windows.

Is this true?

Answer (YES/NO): NO